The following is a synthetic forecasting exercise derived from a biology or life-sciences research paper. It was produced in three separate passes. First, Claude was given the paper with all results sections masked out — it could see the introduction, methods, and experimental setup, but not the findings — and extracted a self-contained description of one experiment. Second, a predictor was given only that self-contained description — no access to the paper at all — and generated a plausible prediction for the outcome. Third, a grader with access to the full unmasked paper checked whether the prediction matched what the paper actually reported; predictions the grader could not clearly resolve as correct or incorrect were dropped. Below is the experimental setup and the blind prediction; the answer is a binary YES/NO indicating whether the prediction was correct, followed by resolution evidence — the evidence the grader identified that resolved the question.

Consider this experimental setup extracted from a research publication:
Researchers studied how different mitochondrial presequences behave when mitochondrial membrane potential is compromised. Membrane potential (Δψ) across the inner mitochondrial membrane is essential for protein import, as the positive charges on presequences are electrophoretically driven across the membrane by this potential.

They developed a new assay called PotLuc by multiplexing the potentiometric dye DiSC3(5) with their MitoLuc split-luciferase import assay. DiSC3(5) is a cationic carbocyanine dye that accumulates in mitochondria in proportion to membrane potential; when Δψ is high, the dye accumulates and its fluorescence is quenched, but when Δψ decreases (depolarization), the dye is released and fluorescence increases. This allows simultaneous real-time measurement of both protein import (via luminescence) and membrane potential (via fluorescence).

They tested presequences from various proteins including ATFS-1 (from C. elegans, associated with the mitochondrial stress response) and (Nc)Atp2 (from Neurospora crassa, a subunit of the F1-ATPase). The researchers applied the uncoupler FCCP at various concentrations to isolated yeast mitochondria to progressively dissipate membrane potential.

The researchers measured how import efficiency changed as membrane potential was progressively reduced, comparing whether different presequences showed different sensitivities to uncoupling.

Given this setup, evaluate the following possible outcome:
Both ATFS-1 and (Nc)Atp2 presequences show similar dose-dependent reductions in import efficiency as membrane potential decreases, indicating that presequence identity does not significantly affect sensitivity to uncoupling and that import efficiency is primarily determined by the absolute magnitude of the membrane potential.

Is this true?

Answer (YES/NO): NO